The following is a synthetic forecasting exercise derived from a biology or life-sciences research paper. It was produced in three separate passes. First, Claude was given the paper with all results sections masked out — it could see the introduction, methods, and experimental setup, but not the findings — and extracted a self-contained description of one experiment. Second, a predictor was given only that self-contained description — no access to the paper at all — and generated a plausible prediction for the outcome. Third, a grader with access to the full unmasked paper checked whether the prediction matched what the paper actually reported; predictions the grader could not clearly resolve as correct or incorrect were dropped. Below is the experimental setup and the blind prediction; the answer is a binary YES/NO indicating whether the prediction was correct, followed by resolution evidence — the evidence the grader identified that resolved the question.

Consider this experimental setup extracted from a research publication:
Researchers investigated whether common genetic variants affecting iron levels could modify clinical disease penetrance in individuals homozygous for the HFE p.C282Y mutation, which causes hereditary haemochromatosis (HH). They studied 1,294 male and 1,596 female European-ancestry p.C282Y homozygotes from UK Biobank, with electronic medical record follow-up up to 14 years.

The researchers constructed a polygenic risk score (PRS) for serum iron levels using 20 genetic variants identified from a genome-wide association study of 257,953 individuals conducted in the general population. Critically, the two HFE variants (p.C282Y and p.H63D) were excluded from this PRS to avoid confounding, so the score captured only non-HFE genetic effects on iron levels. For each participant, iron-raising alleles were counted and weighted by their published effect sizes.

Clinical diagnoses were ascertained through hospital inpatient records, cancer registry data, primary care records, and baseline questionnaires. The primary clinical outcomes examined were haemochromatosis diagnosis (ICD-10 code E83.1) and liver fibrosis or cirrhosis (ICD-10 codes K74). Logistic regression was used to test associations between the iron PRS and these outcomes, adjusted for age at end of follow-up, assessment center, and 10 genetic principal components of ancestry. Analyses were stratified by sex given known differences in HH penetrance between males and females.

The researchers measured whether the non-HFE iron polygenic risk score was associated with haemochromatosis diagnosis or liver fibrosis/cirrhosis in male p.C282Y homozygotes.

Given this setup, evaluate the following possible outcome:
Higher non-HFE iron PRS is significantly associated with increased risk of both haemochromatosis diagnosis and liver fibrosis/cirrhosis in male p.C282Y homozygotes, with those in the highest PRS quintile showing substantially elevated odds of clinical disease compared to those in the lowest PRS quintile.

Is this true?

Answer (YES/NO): YES